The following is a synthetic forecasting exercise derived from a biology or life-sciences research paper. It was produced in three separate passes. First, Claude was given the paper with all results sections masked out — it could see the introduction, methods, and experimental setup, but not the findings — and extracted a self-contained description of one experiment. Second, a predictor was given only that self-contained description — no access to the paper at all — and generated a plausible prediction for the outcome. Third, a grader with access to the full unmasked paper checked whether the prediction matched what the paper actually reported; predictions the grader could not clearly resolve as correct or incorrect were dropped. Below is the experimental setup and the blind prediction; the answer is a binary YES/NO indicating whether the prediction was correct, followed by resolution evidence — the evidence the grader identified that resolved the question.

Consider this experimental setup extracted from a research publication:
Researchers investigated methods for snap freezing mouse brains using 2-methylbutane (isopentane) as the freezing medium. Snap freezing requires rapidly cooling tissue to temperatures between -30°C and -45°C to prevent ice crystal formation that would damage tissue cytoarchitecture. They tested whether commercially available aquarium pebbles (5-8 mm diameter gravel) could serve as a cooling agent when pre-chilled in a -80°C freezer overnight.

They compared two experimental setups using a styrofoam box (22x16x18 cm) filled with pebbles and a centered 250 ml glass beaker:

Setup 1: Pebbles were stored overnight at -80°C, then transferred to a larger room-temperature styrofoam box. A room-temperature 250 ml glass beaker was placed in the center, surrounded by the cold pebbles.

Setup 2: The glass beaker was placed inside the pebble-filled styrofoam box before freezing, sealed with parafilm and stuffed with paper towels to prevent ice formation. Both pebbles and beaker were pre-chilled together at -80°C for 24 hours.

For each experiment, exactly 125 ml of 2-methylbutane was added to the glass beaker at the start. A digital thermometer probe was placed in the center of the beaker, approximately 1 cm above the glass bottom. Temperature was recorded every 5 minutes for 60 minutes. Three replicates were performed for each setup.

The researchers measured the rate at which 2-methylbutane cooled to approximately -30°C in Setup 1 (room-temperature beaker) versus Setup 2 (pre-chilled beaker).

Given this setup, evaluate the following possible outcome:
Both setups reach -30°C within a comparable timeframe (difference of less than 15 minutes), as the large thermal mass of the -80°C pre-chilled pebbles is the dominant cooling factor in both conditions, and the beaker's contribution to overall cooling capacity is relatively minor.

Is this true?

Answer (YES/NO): NO